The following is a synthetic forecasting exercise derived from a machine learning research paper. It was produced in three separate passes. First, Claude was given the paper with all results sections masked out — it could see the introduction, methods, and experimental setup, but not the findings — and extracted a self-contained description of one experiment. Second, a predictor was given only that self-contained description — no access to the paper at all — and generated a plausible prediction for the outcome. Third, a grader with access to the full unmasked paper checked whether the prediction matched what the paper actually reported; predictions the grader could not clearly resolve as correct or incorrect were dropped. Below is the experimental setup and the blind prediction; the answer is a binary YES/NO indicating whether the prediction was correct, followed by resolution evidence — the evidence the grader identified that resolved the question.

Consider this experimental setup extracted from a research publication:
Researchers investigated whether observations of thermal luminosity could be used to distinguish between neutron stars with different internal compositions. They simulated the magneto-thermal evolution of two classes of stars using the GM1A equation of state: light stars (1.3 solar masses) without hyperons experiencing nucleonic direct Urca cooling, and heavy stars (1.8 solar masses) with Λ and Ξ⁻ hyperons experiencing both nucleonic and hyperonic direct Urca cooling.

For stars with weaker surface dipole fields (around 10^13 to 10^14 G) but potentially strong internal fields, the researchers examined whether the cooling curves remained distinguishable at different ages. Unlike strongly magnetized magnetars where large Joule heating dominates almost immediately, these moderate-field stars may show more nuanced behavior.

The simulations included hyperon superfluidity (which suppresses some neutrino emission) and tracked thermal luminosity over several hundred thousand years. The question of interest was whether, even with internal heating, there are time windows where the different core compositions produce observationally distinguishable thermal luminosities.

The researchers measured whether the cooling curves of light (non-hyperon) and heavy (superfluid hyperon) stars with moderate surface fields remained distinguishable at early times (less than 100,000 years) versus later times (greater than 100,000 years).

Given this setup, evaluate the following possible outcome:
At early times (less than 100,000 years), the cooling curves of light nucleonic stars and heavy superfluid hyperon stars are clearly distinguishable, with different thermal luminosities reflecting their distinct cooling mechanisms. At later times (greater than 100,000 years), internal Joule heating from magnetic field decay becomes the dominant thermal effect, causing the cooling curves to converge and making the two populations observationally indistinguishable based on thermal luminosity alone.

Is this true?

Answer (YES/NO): YES